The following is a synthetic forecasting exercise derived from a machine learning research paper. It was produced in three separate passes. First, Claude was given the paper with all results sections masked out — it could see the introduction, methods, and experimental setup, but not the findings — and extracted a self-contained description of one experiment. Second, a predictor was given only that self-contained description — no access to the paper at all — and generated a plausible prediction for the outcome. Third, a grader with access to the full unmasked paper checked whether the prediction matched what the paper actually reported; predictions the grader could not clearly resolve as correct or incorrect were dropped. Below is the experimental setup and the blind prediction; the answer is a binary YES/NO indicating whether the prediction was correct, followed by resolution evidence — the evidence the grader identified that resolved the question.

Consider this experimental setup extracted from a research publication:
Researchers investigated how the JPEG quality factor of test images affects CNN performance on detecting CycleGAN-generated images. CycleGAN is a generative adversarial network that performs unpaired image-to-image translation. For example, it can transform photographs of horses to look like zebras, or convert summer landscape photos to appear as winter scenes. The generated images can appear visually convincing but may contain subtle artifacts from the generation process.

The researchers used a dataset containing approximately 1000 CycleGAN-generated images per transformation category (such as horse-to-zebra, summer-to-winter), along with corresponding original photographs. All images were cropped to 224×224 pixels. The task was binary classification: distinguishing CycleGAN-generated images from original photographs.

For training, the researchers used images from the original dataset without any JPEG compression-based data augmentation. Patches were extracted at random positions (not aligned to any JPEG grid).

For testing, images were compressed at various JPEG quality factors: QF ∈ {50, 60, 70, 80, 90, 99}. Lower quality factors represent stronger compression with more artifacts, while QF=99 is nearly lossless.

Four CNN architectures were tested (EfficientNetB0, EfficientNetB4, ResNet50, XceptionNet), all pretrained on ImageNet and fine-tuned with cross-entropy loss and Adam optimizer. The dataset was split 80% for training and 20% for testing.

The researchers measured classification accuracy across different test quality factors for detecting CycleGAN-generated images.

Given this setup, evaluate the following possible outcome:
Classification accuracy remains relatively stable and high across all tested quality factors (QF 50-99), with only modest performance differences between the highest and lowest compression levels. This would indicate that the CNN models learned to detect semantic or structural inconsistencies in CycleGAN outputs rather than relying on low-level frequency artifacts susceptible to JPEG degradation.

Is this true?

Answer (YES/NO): NO